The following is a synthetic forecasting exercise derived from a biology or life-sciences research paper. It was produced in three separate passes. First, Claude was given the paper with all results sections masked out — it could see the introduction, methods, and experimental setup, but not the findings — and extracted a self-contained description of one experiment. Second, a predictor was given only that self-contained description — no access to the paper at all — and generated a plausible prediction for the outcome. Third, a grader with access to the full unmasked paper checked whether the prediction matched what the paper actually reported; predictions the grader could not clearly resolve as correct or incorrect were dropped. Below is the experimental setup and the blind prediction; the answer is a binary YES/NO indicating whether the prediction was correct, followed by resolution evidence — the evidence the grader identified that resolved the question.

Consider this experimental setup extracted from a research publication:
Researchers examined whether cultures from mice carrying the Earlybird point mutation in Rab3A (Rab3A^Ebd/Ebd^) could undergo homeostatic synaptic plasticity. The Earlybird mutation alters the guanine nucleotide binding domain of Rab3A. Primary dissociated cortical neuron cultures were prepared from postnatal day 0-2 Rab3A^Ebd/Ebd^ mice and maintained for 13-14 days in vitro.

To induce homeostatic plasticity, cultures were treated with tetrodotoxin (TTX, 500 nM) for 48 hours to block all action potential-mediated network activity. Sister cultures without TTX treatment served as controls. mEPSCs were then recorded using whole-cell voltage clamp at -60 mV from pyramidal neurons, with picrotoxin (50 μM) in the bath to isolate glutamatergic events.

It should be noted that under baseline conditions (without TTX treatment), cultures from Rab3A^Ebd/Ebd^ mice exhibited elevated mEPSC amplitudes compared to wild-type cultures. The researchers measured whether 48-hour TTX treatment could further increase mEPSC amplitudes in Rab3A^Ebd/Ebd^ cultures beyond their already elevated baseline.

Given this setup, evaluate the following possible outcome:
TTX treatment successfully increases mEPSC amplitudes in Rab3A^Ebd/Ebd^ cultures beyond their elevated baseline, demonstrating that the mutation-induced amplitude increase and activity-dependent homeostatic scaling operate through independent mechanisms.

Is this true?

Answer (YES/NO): NO